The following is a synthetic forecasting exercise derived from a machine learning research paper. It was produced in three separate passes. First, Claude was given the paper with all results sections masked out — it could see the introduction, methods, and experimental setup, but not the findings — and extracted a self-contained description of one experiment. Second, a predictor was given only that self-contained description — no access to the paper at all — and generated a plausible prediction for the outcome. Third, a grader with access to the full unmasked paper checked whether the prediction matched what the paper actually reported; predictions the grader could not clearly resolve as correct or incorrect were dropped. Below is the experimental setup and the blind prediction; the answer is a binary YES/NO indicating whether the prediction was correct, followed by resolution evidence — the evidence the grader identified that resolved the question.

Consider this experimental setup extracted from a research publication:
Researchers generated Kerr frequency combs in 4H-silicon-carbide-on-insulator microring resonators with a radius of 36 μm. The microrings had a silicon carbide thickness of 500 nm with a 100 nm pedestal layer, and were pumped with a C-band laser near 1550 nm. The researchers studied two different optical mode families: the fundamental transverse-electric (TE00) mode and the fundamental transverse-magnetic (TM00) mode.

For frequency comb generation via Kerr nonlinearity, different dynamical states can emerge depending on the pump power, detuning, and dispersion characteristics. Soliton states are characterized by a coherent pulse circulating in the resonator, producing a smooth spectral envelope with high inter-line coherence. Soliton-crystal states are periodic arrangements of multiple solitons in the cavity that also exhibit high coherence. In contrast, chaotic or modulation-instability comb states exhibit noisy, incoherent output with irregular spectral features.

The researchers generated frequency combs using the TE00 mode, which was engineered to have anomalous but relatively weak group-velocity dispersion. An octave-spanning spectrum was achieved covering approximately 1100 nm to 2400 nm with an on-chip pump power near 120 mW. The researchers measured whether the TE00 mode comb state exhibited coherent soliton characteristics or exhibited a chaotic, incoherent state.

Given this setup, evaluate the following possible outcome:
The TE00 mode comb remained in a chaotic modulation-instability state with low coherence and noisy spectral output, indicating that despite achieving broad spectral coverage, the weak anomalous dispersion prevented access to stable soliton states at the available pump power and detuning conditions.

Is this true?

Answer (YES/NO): YES